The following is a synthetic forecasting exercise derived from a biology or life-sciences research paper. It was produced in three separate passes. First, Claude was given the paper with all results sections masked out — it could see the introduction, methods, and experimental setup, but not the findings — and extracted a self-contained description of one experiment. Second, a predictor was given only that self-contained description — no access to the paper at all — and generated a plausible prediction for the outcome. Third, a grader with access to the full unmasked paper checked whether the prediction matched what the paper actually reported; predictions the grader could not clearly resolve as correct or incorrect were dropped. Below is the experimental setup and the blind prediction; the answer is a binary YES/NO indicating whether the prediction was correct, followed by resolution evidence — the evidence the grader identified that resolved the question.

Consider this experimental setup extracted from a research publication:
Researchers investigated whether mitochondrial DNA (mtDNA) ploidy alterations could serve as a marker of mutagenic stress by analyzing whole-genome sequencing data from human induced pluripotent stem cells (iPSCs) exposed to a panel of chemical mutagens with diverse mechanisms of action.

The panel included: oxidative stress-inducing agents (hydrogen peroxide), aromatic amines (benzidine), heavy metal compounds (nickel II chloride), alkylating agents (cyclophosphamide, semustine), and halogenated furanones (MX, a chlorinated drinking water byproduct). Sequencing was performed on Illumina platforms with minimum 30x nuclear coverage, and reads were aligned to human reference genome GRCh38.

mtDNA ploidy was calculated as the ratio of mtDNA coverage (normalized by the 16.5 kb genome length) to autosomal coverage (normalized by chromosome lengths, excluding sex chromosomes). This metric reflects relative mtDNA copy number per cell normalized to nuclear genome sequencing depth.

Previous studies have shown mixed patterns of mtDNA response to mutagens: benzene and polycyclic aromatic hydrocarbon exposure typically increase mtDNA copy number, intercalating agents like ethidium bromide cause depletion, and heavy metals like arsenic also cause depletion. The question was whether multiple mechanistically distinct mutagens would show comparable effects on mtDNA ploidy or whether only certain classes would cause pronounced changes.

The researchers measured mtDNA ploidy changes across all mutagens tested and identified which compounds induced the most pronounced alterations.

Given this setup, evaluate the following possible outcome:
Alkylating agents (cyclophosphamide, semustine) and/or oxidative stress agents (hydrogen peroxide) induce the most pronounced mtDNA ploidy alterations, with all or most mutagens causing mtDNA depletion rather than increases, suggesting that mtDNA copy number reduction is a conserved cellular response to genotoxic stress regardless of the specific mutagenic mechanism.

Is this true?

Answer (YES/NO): NO